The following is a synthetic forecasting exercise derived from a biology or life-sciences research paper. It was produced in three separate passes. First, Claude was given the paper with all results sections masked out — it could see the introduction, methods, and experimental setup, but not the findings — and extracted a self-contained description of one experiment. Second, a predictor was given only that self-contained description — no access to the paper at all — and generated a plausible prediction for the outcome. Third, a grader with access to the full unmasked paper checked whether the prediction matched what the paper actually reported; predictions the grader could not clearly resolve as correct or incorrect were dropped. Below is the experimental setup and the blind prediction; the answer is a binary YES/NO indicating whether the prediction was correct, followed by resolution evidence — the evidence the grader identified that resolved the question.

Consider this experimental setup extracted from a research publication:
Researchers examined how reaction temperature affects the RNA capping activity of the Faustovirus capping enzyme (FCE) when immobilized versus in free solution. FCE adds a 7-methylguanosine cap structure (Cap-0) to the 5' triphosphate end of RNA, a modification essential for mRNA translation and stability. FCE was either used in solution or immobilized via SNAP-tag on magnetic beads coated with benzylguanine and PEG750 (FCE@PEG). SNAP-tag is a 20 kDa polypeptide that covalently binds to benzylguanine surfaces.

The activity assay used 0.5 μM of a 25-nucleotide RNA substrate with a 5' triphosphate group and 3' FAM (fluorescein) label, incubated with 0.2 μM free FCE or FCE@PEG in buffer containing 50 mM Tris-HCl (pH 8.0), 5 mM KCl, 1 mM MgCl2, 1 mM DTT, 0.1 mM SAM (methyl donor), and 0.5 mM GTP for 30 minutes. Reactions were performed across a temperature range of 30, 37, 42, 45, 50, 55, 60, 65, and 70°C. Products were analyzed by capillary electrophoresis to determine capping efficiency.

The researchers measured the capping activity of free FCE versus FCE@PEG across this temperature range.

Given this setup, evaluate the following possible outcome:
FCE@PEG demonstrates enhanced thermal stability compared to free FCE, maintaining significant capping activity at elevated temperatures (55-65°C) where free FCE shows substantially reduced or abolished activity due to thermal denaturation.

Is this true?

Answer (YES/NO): YES